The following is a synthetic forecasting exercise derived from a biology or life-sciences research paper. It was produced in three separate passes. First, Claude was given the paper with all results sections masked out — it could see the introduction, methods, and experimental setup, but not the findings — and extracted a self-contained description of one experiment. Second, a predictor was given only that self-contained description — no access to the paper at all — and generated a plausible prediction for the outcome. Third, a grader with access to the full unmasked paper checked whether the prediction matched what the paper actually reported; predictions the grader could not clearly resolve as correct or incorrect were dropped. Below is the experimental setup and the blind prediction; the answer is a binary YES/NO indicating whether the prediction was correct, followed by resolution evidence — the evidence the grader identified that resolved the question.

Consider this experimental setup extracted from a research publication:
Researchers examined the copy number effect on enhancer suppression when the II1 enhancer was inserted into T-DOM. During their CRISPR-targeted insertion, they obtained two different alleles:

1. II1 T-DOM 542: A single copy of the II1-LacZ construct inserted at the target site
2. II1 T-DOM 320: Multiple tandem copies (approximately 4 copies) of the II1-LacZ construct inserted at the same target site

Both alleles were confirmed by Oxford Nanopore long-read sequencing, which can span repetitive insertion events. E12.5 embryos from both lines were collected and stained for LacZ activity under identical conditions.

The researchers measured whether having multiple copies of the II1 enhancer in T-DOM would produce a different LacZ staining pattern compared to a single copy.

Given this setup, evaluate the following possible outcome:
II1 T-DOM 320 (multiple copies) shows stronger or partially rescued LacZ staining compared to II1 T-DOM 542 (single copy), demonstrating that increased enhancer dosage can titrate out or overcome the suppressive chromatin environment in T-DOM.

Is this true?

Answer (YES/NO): YES